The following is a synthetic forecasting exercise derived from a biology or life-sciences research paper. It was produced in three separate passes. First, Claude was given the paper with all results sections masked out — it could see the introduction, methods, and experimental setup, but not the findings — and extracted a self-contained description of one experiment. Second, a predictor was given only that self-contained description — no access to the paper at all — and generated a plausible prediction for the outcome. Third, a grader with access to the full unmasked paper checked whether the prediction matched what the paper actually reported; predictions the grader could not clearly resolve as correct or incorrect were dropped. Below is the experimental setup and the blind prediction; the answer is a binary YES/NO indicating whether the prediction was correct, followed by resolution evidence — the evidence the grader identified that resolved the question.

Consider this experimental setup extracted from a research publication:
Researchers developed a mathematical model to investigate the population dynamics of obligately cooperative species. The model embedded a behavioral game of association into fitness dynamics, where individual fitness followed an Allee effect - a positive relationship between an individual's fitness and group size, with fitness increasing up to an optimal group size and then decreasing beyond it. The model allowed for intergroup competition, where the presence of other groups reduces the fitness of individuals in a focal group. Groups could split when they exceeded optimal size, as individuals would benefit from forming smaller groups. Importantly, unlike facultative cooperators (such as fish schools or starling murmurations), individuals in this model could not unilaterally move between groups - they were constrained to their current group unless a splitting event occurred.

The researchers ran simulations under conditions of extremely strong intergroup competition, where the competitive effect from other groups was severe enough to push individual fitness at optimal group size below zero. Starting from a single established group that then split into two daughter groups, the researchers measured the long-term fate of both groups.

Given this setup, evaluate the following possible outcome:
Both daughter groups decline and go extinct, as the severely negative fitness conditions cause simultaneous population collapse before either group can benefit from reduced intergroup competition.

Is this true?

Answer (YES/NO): YES